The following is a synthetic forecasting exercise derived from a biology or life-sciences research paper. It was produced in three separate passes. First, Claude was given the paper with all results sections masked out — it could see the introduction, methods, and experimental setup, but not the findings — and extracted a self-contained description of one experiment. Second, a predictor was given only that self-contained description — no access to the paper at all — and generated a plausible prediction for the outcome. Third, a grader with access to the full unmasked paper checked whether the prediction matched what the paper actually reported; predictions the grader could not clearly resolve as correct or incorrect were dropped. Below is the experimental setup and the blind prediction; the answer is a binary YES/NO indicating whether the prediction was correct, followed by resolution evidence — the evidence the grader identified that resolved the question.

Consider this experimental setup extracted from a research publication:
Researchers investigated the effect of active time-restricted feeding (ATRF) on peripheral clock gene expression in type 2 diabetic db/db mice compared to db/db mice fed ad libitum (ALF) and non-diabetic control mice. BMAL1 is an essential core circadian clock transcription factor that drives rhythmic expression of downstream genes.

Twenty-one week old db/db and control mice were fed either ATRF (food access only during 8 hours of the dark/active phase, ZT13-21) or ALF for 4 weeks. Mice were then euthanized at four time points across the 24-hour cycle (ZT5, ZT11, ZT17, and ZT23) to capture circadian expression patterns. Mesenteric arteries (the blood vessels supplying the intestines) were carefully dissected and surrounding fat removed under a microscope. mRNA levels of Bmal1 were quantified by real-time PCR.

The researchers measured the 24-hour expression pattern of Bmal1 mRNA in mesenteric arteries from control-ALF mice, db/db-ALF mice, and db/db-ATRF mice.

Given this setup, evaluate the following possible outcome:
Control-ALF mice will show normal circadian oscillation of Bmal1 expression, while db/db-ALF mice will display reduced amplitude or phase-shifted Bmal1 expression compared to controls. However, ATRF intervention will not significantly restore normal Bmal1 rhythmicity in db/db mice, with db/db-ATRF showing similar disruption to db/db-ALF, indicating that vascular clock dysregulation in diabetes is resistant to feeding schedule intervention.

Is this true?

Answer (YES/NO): NO